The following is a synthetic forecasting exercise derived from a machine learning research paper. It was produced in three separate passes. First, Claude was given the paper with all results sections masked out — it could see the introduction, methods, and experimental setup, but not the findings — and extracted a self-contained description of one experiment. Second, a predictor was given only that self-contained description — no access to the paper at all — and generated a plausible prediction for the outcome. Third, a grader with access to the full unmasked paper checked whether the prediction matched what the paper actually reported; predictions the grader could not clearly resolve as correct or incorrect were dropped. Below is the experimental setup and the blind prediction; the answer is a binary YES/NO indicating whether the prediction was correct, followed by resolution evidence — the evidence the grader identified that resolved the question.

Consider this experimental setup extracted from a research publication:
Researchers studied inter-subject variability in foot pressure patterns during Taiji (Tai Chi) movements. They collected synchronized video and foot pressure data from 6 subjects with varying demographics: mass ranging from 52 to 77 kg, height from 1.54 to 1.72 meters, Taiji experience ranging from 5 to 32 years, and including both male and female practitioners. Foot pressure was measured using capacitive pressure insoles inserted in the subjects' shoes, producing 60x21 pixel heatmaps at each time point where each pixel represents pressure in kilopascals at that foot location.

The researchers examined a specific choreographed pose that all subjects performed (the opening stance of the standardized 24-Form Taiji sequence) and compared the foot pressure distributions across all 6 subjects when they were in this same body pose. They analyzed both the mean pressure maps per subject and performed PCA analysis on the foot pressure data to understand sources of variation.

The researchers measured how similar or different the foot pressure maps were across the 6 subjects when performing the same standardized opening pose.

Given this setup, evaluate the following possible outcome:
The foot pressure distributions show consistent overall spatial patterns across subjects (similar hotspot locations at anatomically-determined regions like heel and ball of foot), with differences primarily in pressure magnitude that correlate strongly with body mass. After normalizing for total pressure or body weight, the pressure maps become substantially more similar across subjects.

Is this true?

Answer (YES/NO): NO